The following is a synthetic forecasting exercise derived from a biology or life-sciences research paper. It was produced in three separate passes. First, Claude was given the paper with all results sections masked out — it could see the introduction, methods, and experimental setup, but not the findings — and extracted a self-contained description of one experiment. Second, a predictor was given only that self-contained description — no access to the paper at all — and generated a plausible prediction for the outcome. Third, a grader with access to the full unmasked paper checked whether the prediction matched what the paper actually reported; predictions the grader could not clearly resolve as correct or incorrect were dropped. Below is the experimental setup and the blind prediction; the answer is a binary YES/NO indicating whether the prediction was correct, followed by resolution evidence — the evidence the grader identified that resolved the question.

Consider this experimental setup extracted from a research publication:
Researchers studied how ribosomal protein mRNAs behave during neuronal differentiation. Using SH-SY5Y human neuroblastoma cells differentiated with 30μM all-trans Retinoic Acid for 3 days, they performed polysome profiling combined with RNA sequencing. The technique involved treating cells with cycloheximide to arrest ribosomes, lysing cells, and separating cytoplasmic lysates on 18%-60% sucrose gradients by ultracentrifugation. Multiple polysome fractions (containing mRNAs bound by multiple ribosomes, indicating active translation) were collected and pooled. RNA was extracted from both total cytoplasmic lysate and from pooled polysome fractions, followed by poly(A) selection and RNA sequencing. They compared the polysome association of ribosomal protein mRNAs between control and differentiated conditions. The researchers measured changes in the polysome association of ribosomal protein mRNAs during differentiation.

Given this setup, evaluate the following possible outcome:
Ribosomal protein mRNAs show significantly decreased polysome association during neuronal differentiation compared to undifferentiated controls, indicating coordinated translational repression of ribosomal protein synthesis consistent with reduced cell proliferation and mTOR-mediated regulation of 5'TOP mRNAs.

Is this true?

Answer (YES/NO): NO